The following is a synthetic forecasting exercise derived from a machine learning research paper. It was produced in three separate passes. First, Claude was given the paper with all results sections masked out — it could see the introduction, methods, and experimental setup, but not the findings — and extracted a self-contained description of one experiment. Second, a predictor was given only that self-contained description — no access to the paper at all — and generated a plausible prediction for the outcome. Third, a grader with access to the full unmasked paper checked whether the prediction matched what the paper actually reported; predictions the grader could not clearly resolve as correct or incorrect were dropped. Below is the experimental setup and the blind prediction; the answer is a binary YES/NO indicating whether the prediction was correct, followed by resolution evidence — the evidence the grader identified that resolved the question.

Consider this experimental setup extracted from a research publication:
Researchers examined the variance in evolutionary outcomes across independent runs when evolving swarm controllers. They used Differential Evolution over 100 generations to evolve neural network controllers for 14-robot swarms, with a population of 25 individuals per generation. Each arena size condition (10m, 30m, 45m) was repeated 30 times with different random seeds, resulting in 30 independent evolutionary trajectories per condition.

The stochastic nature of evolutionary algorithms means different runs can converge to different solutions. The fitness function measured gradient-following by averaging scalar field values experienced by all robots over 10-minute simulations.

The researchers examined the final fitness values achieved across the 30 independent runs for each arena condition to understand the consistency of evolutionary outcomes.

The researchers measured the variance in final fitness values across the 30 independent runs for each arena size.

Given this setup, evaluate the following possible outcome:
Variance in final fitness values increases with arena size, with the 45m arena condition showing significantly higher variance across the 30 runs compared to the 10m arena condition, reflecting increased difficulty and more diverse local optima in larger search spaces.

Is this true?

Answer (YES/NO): NO